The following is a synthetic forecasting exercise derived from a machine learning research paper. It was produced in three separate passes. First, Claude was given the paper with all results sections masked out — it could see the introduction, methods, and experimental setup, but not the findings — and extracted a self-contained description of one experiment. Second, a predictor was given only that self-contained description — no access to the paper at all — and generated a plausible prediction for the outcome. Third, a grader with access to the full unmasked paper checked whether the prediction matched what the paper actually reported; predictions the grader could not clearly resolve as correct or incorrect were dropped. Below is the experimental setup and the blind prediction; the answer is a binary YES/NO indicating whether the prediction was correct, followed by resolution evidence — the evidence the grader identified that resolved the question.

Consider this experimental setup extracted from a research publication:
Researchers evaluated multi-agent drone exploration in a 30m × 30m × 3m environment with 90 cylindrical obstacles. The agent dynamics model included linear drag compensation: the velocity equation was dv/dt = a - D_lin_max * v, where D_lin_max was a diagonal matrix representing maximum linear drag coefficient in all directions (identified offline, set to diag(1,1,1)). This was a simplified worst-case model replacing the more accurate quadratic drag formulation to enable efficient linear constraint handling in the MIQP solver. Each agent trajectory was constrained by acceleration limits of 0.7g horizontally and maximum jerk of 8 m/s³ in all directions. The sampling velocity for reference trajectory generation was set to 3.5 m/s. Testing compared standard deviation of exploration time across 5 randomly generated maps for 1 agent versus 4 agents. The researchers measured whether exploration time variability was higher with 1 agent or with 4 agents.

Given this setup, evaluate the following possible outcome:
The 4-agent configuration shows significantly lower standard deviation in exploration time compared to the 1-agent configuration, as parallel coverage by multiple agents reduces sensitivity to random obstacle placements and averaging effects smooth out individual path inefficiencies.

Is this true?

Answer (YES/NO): YES